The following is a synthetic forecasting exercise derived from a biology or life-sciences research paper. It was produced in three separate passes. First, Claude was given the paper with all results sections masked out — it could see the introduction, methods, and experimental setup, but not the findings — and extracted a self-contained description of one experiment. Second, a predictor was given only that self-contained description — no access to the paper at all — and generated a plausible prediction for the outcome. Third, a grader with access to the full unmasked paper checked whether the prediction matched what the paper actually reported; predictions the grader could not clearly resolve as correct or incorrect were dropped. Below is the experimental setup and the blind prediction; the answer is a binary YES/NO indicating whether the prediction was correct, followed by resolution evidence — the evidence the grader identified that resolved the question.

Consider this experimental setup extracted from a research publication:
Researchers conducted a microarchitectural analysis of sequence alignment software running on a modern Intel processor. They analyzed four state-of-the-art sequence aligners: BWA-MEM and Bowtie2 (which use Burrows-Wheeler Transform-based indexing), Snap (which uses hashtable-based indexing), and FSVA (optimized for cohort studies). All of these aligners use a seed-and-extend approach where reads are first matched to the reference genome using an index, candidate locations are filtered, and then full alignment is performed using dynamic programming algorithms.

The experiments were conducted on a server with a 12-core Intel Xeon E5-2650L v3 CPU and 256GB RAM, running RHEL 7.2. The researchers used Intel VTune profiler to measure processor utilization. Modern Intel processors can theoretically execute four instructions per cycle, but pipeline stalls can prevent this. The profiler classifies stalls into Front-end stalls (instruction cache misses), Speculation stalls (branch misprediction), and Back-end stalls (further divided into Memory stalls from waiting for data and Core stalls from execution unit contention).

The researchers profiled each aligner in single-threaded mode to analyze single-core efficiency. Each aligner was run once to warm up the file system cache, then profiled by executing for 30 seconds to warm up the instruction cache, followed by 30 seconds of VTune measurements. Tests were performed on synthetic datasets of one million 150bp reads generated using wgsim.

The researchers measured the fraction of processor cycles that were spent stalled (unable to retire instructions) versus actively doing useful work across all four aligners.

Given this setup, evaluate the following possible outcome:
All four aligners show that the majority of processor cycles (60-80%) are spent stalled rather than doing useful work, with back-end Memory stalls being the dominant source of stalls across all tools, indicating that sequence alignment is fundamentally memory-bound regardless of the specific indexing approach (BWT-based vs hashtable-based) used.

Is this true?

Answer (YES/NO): NO